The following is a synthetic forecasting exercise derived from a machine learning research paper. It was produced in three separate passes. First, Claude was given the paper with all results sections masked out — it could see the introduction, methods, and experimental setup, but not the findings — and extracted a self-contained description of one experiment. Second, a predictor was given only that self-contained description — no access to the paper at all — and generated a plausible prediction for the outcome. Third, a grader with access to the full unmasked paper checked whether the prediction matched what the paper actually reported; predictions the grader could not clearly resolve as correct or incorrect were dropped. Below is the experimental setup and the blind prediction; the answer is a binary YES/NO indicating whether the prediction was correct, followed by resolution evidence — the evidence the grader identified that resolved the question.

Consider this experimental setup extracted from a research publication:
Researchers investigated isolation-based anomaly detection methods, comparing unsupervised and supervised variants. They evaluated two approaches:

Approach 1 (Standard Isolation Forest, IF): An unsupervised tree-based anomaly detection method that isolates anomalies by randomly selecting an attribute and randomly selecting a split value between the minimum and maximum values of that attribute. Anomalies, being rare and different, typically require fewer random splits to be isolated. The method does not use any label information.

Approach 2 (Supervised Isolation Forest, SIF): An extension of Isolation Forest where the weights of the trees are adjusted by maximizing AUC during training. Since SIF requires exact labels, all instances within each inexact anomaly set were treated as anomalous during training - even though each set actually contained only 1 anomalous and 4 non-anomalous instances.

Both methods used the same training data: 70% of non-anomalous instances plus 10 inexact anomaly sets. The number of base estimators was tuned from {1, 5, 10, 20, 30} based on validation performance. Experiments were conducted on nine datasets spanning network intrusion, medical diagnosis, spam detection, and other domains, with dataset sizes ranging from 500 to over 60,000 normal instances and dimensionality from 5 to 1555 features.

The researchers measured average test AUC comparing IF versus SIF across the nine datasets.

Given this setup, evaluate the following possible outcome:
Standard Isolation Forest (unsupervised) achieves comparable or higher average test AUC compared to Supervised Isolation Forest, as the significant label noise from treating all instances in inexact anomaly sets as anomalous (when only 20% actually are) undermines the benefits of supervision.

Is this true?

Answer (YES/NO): NO